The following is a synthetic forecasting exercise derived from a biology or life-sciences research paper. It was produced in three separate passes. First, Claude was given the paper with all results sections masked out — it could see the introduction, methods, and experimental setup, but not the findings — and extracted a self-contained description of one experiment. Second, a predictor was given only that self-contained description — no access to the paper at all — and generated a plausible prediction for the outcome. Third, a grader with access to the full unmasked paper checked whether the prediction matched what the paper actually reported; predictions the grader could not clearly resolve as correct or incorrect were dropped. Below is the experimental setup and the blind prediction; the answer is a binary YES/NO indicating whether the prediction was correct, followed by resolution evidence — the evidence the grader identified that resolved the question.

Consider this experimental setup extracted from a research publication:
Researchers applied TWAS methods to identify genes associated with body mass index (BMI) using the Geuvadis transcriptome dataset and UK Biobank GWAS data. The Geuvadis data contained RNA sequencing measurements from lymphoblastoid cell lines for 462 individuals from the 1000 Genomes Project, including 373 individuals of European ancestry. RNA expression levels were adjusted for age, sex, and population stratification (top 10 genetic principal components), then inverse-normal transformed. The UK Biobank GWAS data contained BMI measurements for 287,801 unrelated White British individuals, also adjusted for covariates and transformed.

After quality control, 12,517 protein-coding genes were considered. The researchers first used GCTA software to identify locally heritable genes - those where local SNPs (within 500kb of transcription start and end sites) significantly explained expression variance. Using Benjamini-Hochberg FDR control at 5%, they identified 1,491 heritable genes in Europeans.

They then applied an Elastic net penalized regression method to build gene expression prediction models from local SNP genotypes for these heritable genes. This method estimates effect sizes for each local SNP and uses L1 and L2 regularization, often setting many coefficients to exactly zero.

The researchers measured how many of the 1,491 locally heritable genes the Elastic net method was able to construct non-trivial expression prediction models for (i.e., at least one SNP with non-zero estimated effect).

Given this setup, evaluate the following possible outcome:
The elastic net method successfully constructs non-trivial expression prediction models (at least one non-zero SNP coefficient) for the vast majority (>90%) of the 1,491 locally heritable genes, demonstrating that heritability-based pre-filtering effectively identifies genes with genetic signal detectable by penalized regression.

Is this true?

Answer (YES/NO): YES